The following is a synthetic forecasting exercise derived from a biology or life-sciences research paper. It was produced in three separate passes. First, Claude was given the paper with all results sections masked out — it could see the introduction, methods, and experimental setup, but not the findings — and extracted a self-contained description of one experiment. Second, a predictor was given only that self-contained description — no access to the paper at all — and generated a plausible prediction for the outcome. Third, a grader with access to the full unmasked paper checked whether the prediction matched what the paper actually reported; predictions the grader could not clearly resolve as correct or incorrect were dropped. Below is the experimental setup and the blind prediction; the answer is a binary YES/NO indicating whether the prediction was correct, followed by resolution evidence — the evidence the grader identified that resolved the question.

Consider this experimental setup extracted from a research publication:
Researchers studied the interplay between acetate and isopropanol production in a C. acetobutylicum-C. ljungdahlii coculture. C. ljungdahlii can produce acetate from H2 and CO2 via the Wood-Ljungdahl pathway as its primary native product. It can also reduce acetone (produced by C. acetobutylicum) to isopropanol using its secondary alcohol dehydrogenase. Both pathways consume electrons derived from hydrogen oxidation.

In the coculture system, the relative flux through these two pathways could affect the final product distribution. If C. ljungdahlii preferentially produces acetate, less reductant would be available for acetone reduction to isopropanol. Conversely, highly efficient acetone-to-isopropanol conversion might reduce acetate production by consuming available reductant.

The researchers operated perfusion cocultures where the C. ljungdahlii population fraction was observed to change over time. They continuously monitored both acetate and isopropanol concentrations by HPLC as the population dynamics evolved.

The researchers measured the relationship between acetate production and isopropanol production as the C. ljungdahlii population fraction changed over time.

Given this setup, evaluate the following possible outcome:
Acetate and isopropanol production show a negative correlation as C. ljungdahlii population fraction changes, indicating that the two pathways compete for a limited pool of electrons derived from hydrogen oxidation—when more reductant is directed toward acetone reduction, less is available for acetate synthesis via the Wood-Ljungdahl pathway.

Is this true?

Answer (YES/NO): NO